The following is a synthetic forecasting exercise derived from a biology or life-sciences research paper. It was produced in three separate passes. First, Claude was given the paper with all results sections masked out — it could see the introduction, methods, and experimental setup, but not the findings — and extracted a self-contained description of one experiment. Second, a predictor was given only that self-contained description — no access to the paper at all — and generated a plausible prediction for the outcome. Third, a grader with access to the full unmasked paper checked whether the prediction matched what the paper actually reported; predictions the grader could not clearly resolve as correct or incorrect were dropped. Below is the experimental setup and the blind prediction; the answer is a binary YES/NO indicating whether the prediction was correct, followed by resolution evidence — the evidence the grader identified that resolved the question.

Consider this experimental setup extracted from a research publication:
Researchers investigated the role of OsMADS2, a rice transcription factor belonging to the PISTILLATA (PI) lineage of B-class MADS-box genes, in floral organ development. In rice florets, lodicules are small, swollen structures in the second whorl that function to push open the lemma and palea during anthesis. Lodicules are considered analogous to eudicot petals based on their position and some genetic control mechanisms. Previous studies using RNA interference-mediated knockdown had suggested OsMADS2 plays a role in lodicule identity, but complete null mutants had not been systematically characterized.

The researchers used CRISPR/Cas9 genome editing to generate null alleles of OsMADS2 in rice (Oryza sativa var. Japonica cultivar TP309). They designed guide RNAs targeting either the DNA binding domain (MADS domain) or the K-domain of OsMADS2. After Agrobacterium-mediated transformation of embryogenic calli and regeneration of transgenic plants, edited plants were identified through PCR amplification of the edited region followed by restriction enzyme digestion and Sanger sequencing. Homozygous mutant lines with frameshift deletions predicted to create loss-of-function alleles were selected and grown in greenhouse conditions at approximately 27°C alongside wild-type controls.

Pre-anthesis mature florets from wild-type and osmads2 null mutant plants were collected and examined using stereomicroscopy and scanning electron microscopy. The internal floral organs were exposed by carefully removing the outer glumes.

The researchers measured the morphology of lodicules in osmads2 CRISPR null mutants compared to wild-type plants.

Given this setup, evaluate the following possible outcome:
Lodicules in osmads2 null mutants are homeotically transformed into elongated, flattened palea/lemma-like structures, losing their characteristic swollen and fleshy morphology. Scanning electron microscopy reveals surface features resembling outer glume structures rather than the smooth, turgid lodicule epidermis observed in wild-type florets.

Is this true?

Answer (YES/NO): NO